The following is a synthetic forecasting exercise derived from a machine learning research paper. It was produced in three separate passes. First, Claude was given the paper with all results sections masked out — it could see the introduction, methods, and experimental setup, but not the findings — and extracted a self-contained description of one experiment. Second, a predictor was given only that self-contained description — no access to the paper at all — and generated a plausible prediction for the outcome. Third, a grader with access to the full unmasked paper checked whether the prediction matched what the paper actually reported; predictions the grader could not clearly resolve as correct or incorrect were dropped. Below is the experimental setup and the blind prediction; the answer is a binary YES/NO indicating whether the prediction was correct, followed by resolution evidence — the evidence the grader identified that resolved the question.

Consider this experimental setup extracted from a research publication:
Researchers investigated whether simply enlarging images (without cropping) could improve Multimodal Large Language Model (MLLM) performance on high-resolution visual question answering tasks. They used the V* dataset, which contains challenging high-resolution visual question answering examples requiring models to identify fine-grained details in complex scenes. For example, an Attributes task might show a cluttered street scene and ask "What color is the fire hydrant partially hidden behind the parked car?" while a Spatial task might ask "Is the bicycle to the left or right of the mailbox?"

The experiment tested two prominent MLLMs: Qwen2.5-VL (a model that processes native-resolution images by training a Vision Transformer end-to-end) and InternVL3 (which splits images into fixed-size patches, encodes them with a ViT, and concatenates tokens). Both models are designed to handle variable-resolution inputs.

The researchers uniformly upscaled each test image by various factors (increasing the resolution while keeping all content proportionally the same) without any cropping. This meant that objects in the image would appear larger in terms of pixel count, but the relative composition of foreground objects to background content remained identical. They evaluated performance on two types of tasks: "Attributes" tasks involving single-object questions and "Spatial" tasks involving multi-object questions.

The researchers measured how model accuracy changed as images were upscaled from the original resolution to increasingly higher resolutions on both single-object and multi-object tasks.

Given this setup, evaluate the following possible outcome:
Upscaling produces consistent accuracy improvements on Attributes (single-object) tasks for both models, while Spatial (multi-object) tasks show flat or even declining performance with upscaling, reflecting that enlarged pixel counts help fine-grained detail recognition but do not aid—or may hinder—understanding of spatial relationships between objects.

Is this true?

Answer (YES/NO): NO